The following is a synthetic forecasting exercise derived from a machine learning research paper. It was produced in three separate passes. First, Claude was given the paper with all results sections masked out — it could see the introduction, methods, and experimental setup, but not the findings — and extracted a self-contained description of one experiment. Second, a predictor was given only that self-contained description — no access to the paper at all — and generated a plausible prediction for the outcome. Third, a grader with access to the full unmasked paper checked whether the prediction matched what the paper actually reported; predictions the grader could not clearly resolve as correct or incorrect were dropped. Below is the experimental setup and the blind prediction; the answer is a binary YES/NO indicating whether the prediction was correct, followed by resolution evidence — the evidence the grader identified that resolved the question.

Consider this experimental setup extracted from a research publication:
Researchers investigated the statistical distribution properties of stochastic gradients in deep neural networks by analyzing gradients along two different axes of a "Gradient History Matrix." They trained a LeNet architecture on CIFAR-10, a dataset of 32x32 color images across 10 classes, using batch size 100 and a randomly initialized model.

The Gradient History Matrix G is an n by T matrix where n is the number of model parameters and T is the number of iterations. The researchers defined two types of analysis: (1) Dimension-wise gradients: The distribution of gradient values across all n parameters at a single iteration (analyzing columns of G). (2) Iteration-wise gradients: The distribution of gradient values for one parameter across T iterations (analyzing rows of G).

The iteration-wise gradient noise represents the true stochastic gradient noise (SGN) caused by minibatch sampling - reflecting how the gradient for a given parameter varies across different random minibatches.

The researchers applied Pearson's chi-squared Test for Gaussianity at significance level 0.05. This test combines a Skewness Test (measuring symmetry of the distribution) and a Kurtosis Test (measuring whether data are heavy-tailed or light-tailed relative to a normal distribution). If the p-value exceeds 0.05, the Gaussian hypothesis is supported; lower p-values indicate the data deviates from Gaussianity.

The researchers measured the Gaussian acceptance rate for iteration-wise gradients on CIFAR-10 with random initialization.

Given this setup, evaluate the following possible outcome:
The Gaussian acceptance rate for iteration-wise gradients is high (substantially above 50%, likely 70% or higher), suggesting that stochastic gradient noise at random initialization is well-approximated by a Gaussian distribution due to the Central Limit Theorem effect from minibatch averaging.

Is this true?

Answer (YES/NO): NO